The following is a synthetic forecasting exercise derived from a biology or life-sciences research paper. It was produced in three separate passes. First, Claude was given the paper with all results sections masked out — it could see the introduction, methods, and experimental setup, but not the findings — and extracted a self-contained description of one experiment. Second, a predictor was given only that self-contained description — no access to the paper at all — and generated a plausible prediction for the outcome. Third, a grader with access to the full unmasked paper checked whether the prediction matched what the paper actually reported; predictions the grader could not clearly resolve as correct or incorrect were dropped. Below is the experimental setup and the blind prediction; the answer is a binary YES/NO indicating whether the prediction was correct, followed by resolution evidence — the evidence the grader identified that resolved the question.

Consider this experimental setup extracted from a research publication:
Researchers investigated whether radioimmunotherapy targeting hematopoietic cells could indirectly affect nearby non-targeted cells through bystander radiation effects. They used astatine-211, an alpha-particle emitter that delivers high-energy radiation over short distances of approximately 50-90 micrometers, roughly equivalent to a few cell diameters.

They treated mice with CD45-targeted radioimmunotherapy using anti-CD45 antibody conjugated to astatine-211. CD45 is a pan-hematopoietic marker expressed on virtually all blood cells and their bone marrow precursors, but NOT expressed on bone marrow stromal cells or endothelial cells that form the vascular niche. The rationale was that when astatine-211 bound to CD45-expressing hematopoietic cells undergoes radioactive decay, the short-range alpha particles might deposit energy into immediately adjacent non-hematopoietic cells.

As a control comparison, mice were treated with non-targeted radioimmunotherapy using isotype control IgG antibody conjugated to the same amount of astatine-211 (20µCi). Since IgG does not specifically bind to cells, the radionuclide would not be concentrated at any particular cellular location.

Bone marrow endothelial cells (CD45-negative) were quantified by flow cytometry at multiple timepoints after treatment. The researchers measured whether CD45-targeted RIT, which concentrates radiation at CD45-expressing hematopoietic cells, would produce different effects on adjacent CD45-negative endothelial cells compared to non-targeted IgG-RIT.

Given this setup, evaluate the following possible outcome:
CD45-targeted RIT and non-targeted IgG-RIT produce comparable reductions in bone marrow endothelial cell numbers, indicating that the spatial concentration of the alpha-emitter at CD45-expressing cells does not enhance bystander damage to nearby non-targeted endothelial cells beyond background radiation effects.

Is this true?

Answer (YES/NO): NO